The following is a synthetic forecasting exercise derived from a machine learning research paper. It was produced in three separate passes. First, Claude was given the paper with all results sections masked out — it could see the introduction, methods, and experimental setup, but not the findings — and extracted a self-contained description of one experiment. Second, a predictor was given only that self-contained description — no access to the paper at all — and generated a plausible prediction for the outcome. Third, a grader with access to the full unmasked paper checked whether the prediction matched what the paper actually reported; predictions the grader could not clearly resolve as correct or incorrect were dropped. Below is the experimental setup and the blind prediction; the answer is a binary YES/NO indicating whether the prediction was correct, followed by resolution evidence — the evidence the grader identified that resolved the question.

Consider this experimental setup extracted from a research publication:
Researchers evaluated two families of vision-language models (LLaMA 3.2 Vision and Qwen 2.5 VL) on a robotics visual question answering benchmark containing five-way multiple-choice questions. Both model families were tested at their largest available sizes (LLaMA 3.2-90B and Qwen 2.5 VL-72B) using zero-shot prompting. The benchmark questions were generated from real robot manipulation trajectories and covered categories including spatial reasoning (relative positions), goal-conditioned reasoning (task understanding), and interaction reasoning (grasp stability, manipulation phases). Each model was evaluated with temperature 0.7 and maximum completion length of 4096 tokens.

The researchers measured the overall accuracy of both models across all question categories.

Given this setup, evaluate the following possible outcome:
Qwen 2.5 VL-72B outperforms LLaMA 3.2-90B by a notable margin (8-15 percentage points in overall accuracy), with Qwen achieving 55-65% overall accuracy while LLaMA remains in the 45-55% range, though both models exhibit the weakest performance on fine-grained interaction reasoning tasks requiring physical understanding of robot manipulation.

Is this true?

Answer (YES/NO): NO